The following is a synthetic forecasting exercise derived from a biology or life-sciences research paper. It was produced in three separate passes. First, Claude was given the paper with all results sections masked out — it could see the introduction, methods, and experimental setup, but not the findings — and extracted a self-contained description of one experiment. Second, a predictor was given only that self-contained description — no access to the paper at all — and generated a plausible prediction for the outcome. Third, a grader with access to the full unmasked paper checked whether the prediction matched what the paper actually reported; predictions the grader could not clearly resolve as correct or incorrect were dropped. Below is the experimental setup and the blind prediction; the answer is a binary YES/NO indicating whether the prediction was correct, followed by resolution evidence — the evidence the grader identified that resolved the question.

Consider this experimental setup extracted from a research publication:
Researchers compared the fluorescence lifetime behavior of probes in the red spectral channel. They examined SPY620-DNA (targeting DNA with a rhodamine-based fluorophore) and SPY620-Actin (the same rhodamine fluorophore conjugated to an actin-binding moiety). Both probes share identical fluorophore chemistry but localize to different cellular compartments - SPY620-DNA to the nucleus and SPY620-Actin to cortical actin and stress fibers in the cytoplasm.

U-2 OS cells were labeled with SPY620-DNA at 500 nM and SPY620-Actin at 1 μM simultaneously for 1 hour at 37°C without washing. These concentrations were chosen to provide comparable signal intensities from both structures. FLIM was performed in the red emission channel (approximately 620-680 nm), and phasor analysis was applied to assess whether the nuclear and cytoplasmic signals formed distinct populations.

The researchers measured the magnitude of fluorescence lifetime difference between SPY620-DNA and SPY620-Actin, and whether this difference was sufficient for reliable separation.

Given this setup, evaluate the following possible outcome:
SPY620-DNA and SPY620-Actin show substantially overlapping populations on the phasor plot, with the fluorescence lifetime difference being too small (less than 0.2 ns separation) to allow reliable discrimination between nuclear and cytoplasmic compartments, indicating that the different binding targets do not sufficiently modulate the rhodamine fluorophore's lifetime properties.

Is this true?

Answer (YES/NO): NO